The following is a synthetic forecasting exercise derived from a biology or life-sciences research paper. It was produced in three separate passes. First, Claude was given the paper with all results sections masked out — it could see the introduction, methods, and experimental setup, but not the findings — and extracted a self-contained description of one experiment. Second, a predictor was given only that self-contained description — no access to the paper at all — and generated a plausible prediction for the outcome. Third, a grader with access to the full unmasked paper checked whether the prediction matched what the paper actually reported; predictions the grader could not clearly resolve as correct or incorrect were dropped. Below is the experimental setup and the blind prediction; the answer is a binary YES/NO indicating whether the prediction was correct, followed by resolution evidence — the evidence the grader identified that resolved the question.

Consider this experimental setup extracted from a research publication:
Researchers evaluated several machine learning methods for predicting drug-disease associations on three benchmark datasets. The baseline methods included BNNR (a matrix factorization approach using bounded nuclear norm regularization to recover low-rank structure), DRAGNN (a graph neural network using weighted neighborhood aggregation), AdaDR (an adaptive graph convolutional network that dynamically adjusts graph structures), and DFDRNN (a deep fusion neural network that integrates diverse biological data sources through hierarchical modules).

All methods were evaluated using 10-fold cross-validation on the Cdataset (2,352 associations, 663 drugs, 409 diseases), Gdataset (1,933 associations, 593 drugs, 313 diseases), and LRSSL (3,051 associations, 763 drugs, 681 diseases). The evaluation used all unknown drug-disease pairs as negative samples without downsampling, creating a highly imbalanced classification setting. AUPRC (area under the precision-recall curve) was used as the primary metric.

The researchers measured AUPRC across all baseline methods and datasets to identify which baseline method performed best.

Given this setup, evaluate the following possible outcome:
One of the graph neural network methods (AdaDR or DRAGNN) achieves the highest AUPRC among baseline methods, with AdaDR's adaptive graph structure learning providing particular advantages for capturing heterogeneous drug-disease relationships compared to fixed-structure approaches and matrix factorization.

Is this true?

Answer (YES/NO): NO